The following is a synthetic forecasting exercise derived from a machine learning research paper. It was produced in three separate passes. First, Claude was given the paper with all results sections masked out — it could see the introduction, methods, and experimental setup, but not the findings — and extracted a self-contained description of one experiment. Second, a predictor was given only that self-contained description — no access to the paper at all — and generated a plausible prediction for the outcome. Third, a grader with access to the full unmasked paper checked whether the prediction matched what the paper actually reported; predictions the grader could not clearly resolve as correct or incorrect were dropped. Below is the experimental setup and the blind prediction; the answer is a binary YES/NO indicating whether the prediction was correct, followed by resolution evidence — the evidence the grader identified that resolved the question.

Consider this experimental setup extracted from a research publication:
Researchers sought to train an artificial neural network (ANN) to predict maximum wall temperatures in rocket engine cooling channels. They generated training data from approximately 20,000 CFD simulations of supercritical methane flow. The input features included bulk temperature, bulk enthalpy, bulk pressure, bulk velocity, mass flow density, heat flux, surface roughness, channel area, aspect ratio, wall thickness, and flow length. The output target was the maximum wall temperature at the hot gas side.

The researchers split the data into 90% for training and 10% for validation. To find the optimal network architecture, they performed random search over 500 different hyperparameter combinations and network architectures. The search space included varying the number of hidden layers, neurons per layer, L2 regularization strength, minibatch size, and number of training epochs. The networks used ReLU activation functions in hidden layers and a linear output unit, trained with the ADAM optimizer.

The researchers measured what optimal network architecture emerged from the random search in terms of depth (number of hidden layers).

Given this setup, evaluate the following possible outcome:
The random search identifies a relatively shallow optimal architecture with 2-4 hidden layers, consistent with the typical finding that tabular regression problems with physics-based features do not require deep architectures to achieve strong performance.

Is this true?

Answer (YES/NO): YES